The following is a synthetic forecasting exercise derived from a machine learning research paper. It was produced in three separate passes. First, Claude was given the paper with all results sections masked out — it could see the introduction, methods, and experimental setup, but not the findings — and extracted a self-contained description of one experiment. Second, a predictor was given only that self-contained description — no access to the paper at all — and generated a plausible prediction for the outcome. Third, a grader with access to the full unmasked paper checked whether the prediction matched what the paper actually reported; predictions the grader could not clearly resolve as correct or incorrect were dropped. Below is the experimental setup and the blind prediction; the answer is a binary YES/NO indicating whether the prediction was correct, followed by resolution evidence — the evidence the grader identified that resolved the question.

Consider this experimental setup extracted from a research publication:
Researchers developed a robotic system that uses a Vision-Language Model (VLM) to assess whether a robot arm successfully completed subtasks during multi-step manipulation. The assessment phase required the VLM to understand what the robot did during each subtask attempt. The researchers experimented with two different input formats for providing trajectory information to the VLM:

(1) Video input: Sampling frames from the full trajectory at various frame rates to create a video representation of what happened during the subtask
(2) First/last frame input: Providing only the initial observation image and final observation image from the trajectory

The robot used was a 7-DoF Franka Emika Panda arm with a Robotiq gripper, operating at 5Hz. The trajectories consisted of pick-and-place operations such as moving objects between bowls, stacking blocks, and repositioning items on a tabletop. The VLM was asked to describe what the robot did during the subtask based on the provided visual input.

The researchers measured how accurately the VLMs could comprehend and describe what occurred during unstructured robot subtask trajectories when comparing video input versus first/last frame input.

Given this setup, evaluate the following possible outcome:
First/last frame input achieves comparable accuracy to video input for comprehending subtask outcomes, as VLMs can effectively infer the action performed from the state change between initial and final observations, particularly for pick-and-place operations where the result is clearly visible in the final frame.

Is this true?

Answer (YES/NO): NO